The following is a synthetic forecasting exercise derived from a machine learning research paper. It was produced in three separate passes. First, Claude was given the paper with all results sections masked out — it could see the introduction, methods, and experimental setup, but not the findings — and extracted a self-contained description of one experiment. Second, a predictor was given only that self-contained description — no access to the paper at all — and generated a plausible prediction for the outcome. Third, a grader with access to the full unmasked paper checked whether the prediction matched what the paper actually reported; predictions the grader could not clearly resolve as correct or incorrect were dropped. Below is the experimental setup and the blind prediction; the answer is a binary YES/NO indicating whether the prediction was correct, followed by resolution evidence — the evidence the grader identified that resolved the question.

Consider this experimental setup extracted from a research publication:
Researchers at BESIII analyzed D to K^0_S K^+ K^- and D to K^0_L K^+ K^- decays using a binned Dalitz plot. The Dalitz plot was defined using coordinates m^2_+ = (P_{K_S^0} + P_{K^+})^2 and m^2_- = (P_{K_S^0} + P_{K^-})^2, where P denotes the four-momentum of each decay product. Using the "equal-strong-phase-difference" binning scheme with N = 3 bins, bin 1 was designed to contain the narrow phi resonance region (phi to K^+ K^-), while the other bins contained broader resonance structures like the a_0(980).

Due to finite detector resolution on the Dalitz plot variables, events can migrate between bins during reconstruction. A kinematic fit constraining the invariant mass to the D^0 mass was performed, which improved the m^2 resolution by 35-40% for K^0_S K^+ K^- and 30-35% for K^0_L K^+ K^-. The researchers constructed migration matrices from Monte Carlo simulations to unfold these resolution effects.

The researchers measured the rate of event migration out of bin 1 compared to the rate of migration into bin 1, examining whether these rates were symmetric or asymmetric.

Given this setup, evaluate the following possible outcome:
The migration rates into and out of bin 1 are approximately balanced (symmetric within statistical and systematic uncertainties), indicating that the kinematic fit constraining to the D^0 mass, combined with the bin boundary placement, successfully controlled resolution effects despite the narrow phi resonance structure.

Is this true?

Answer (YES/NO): NO